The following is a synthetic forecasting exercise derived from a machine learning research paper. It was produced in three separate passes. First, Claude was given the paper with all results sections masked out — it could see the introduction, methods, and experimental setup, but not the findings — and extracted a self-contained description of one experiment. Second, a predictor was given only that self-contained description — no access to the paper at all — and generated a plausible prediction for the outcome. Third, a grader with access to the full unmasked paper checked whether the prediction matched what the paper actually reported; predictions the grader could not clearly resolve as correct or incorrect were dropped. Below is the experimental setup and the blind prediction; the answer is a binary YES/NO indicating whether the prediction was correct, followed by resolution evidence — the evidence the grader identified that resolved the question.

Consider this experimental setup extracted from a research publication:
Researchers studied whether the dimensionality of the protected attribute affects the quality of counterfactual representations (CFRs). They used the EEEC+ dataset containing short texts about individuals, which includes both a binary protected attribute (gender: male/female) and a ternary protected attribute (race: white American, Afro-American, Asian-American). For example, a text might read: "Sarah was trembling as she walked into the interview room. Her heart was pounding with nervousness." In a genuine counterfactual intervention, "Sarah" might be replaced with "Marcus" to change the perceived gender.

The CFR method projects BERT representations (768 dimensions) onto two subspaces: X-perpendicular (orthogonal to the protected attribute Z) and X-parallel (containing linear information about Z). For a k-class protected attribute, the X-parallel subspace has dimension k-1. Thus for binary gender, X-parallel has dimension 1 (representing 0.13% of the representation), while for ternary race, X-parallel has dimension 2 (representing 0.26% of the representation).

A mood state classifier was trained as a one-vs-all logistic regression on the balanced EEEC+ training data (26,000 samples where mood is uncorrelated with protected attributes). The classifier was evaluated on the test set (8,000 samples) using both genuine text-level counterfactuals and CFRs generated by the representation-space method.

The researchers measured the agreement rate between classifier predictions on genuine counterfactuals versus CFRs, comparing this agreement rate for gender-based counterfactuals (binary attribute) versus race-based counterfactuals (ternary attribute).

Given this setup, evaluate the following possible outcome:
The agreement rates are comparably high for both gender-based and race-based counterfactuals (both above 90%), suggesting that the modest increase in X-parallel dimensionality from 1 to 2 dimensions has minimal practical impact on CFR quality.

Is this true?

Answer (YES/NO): NO